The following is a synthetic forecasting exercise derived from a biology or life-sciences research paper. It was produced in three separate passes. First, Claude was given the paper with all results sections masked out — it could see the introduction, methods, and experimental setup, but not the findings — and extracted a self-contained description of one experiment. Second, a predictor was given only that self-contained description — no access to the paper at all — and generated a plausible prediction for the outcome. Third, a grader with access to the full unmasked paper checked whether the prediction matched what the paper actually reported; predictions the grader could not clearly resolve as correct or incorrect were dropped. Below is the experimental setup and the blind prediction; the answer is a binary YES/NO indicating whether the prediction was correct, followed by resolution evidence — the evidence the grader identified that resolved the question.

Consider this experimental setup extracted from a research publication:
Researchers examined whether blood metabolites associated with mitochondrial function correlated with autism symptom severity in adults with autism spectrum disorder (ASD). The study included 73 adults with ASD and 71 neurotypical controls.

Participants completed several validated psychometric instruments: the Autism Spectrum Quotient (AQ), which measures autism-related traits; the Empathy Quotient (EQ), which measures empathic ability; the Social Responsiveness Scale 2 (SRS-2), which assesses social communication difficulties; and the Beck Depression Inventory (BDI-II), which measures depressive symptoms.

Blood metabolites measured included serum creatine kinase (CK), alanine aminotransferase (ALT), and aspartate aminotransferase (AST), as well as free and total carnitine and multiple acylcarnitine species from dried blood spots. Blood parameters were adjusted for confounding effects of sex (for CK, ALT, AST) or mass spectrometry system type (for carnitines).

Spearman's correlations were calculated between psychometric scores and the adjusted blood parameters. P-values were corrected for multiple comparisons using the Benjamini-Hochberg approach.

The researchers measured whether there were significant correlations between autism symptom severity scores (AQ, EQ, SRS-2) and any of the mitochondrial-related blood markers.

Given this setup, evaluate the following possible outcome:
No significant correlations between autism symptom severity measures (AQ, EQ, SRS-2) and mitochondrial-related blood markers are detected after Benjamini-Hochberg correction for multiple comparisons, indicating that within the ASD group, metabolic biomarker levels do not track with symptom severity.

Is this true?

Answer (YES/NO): NO